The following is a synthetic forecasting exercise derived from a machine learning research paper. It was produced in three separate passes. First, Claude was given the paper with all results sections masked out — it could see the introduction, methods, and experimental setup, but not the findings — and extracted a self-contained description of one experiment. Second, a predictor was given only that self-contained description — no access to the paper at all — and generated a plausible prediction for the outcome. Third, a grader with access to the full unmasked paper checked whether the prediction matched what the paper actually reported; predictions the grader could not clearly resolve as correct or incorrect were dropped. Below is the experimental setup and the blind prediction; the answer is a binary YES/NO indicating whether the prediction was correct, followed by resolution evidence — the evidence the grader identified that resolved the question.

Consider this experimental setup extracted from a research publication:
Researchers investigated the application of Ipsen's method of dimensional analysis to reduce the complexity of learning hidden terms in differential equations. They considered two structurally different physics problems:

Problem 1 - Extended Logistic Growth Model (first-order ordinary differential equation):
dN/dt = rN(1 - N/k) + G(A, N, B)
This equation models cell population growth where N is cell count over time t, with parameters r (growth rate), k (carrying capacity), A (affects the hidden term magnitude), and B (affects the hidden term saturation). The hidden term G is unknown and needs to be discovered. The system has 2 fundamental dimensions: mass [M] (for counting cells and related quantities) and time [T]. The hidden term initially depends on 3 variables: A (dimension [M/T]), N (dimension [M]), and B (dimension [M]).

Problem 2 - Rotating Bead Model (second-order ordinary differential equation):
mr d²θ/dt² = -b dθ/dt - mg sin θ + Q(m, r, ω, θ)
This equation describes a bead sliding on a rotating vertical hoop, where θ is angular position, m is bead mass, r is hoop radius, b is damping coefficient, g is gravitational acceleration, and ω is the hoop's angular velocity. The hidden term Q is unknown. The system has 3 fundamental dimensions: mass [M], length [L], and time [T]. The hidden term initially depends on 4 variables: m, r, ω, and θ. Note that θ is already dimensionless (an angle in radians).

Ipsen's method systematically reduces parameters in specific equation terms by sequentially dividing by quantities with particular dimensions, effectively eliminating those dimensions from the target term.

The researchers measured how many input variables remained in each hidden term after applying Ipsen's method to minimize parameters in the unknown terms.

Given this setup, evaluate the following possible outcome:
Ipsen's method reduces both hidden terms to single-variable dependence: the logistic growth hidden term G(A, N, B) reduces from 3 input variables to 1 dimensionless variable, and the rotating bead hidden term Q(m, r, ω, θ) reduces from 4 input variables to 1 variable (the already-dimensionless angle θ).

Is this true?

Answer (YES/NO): NO